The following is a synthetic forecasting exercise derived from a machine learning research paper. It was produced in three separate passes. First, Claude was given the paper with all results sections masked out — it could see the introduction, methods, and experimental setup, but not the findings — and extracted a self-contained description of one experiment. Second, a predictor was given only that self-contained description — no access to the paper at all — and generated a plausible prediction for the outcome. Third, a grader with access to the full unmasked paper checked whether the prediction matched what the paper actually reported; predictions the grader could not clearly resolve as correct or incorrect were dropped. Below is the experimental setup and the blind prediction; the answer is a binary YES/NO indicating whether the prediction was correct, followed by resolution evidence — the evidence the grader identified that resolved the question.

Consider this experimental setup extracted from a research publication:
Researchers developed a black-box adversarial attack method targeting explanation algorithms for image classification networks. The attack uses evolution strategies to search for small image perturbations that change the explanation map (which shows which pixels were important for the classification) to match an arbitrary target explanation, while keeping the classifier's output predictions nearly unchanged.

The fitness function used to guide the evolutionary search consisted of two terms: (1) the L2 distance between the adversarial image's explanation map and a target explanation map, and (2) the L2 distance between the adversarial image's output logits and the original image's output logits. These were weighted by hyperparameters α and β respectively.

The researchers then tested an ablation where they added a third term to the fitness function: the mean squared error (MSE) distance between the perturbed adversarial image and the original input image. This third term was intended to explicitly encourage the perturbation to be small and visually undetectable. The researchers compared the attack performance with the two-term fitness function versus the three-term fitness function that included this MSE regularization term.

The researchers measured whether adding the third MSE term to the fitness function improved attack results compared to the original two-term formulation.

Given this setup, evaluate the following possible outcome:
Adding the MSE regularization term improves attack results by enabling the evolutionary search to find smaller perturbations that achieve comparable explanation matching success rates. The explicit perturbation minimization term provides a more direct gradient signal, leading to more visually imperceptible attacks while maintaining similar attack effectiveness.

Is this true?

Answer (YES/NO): NO